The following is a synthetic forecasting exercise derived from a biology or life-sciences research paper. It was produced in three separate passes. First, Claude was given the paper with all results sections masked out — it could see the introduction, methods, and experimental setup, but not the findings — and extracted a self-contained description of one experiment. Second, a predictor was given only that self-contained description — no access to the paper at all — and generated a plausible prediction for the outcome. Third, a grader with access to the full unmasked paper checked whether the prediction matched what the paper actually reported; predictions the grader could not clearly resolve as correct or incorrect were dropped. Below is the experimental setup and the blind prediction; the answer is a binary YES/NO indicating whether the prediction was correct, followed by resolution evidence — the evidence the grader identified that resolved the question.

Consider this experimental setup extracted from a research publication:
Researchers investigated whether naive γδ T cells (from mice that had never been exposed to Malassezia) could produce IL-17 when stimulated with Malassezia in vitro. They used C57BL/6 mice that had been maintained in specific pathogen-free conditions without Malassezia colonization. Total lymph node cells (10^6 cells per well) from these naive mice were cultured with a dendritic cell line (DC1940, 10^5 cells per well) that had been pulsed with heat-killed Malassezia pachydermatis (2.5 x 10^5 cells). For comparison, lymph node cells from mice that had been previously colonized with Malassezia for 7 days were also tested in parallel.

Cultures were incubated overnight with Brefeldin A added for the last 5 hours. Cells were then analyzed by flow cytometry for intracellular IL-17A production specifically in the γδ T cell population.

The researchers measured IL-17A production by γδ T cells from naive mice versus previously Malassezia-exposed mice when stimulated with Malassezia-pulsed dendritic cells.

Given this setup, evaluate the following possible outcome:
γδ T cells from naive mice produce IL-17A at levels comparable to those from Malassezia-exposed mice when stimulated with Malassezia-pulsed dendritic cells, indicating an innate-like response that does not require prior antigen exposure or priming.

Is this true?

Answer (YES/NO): NO